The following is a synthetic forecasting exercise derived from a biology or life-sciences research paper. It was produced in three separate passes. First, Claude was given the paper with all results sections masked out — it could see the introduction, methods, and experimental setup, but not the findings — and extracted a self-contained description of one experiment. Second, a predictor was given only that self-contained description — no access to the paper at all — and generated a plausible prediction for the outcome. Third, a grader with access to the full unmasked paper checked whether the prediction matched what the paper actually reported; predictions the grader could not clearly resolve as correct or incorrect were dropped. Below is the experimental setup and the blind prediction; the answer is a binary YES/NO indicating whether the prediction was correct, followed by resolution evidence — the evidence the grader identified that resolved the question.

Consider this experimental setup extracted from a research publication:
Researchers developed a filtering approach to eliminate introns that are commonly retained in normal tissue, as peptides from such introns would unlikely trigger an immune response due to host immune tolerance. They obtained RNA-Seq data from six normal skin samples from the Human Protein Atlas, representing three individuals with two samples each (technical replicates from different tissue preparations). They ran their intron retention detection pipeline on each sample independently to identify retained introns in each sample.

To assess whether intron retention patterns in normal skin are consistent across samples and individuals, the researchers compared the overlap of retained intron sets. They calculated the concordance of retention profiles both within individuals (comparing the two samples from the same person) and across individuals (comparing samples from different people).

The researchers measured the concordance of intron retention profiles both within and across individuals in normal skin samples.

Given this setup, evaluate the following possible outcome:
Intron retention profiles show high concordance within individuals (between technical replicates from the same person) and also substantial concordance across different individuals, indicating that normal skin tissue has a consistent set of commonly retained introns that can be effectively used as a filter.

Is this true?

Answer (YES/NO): YES